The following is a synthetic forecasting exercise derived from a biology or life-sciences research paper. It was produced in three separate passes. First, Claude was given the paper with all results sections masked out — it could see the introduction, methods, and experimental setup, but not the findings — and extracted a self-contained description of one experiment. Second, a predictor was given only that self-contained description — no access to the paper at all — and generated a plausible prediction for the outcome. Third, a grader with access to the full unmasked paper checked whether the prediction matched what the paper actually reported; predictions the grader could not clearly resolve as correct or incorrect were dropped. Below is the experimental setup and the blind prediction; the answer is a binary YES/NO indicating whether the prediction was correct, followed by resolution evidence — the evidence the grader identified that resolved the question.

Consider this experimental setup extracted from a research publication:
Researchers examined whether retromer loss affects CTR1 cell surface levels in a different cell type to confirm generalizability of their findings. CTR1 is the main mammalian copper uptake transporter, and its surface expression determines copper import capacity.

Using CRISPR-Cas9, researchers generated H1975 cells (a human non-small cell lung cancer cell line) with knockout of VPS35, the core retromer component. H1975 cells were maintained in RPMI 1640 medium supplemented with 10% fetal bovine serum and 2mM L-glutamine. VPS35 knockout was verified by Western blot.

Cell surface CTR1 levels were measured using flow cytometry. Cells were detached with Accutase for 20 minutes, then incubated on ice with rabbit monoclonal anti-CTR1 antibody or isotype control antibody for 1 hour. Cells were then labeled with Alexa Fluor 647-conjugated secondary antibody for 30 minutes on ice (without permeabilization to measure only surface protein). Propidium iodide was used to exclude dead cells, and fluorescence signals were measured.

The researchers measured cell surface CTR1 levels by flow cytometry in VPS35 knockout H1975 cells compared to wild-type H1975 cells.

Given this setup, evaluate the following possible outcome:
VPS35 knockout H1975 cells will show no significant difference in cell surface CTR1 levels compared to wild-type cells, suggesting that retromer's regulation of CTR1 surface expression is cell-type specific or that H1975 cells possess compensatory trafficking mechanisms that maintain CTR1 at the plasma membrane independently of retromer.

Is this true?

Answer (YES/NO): NO